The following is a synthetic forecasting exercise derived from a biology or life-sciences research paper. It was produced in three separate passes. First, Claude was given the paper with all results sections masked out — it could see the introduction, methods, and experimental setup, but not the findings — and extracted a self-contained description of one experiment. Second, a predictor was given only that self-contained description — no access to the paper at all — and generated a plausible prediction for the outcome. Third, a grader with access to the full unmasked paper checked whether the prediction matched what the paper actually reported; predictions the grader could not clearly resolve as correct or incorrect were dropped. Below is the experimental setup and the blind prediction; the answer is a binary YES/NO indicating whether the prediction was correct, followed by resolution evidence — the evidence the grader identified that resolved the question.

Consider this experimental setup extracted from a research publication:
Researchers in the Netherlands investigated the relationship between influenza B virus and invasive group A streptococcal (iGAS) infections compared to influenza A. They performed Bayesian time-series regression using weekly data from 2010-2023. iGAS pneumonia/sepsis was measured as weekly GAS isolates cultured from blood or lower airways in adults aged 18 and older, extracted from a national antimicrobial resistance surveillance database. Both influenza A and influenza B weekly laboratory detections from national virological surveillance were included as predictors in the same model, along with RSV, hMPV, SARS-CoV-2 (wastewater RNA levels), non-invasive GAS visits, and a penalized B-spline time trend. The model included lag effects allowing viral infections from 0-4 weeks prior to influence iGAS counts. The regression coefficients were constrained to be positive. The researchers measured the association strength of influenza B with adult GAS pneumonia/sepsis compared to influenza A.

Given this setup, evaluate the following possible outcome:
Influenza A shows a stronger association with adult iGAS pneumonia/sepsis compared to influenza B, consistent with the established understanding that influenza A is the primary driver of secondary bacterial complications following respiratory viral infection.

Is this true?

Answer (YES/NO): YES